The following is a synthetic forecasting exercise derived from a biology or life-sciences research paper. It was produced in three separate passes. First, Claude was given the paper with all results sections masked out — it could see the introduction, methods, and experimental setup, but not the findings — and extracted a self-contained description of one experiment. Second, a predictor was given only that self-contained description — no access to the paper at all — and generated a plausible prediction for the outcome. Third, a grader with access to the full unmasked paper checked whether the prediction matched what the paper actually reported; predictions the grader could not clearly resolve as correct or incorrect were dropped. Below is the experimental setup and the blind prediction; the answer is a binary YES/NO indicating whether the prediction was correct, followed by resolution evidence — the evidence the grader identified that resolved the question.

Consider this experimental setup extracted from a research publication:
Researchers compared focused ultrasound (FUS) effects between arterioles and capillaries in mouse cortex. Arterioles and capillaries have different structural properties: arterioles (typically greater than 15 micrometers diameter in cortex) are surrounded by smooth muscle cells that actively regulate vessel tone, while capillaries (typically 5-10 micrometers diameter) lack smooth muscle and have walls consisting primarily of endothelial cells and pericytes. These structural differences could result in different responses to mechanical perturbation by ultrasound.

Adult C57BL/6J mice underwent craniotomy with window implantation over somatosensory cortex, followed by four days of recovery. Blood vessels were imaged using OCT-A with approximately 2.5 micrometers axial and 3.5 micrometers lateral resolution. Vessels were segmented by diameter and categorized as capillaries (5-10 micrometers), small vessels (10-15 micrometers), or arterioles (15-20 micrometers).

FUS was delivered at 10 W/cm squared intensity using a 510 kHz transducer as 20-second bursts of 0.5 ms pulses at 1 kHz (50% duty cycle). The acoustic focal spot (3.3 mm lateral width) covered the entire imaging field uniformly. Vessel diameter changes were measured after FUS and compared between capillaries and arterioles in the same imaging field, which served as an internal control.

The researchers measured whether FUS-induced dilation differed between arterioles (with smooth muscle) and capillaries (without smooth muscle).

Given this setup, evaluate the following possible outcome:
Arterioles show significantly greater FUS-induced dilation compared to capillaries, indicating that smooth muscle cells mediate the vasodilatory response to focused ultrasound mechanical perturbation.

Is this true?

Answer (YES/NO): NO